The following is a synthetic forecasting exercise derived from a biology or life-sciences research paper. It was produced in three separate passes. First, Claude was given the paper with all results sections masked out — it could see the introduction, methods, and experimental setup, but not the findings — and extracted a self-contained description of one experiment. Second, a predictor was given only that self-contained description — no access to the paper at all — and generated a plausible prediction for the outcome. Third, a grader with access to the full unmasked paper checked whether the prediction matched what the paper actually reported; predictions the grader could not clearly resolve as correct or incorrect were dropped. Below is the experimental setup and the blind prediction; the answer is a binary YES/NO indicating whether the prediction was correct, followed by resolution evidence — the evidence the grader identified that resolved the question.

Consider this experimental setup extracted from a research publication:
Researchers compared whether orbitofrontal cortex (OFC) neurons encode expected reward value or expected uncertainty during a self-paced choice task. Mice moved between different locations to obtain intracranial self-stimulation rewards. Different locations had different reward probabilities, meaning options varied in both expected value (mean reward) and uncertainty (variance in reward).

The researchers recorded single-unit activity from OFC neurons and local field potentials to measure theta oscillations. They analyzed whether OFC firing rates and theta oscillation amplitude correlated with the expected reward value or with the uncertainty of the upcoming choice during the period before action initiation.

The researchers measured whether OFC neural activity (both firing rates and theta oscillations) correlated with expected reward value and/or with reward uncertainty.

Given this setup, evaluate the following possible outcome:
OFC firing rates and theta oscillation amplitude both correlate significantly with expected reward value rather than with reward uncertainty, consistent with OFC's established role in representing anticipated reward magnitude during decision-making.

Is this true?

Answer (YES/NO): NO